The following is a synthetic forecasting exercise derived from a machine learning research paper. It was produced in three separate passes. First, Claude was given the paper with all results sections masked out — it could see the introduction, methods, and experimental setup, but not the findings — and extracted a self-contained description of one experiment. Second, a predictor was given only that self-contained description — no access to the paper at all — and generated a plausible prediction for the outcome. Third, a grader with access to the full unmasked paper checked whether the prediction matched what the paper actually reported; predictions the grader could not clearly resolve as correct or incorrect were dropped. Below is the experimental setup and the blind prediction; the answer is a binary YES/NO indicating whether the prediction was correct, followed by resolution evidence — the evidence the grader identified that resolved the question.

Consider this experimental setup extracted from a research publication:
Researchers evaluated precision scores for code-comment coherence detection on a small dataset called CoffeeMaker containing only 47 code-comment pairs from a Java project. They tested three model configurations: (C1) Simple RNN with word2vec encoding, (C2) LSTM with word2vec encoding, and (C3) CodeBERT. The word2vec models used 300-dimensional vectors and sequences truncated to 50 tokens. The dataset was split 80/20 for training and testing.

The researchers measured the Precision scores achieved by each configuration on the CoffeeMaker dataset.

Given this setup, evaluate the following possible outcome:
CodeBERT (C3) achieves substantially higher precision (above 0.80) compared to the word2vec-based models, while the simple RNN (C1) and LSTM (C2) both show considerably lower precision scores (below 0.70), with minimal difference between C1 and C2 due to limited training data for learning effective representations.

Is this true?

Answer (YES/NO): NO